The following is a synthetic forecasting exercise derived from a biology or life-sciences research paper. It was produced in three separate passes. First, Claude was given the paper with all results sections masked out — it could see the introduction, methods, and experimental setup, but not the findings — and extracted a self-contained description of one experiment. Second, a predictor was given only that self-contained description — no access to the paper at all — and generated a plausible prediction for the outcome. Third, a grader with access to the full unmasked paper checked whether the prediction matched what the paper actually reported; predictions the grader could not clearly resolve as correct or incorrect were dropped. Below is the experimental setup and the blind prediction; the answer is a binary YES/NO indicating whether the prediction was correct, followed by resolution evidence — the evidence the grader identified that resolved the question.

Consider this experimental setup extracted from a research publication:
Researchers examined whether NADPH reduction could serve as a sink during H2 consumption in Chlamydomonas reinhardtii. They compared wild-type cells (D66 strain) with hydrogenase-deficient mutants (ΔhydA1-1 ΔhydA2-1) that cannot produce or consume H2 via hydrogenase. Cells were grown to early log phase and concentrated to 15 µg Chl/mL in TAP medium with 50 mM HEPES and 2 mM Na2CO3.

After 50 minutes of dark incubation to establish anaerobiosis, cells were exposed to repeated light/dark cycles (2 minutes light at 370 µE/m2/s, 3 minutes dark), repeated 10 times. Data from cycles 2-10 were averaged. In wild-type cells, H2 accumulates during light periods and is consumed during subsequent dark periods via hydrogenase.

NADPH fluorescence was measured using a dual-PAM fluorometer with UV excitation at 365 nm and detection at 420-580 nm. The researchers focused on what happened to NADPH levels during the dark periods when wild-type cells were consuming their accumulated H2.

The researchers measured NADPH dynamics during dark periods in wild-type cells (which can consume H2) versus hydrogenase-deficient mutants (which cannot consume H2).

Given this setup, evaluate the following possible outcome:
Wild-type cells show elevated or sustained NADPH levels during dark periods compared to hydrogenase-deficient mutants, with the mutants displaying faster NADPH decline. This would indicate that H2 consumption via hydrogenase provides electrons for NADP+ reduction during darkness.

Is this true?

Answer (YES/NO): NO